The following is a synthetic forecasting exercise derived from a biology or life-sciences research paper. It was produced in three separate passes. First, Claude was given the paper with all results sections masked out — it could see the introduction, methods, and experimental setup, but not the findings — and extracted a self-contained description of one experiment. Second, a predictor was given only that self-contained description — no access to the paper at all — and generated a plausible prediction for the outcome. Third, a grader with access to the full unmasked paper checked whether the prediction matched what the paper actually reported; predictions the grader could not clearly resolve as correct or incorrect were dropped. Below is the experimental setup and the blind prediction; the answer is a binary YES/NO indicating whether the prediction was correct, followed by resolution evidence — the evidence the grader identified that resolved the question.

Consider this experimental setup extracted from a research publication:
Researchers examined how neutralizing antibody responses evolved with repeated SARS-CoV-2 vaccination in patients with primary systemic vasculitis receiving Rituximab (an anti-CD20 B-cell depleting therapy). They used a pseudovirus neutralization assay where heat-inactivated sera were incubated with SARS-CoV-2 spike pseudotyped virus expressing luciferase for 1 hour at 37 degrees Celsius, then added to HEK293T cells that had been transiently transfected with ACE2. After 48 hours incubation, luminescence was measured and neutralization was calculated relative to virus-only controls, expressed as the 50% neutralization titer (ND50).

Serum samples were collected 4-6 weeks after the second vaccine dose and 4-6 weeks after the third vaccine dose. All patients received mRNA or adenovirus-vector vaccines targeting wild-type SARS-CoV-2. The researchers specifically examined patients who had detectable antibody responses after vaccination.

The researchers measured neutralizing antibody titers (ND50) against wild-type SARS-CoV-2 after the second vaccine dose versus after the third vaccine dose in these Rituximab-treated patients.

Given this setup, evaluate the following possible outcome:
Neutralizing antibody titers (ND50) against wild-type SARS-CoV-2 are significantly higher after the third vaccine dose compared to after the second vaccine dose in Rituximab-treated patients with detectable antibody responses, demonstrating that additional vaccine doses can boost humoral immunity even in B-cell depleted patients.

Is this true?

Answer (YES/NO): NO